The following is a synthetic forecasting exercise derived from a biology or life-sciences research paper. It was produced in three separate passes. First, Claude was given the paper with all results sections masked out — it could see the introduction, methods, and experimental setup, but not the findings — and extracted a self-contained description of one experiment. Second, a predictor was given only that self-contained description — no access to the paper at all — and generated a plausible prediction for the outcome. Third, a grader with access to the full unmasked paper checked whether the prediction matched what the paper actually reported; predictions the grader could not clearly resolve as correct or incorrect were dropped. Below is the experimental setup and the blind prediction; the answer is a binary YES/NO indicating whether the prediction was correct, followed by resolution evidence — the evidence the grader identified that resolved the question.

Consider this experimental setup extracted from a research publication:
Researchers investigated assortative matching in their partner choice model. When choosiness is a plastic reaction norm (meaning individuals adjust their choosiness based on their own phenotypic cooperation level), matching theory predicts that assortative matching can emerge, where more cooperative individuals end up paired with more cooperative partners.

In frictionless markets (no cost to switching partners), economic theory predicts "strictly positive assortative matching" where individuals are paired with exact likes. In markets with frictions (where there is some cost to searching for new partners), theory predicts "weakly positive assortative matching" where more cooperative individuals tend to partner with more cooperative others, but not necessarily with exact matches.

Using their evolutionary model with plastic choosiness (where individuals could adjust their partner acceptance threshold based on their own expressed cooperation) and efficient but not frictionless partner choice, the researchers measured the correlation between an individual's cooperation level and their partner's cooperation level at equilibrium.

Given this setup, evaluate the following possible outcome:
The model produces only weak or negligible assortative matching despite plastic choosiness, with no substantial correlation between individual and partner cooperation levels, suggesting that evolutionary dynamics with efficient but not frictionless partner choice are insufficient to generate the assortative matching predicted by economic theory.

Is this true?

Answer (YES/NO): NO